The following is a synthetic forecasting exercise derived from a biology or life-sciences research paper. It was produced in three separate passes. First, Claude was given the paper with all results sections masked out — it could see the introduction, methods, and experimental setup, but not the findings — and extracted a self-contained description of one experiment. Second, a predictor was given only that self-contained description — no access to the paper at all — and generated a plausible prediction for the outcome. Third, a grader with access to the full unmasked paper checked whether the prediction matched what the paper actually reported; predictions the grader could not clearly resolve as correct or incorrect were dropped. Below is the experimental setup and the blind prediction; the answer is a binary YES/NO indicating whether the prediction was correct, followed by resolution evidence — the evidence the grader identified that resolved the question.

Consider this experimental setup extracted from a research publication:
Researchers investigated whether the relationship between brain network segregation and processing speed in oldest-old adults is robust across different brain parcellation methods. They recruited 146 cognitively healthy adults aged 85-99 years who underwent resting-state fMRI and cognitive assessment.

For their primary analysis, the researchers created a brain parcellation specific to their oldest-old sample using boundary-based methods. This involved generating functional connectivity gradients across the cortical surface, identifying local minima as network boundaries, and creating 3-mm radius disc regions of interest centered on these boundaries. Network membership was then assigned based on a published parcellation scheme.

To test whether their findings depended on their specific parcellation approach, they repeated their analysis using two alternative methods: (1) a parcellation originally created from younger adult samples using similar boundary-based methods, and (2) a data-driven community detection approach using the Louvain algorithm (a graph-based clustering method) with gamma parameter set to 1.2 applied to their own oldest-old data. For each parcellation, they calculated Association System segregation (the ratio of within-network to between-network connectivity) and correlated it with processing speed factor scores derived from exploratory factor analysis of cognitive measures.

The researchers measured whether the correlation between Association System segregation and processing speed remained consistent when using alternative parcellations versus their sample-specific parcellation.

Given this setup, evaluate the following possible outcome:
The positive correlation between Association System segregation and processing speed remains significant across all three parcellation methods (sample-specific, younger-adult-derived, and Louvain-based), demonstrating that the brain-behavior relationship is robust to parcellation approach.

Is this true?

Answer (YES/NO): YES